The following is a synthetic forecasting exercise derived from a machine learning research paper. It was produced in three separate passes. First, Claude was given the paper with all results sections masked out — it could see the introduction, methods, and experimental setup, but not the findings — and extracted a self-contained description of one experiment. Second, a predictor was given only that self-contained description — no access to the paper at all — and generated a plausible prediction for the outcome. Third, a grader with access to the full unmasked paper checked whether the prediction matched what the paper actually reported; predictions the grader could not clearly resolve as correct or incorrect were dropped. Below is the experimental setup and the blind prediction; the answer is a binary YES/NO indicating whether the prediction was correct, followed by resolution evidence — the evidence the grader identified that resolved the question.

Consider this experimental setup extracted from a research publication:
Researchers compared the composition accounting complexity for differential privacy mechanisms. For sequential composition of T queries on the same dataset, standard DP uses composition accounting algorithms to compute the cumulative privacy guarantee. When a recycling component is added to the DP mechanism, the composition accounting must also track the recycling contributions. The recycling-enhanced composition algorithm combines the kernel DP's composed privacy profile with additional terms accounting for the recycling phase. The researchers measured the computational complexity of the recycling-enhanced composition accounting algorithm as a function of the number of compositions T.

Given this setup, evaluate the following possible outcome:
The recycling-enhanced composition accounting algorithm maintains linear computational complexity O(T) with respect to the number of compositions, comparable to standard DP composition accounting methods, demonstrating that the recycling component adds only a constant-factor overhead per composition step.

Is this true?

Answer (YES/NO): YES